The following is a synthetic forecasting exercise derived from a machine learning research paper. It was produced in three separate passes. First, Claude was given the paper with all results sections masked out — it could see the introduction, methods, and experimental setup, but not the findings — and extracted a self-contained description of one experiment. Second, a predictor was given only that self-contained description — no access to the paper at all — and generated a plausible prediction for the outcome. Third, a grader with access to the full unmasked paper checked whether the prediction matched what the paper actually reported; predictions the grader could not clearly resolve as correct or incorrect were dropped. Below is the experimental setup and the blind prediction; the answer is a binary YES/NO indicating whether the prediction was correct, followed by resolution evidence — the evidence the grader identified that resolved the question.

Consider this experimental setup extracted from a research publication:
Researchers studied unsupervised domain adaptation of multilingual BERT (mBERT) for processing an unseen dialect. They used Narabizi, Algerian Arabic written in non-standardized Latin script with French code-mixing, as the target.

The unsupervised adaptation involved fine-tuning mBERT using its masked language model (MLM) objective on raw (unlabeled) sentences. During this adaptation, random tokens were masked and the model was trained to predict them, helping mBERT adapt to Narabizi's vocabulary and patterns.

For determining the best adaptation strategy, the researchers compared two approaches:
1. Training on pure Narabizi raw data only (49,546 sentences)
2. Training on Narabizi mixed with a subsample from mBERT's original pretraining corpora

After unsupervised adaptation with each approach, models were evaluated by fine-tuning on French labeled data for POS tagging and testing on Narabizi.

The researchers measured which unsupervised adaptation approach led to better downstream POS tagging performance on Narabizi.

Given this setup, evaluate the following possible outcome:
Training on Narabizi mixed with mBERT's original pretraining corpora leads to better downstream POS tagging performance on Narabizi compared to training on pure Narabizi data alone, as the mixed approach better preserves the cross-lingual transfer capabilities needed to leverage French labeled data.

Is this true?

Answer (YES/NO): NO